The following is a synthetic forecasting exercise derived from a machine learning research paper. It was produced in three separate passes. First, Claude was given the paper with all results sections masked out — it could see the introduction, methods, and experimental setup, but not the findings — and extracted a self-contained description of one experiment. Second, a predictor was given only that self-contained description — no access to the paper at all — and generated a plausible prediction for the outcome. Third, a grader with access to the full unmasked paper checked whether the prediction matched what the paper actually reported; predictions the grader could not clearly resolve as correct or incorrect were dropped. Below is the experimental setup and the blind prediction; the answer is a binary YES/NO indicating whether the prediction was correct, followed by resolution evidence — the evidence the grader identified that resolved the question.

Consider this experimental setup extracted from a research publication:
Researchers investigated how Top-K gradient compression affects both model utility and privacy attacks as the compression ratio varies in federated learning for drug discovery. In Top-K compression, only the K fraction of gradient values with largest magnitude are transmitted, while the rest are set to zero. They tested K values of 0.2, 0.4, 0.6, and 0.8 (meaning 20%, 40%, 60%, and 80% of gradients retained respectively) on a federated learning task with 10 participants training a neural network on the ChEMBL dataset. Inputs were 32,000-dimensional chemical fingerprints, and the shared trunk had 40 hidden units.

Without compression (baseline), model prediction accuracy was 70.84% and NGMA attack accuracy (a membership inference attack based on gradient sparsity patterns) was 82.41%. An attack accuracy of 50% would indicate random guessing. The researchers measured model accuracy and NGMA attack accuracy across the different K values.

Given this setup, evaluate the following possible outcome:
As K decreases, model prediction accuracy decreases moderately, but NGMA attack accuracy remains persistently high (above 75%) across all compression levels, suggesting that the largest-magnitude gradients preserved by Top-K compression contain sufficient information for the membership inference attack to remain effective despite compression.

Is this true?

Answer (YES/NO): NO